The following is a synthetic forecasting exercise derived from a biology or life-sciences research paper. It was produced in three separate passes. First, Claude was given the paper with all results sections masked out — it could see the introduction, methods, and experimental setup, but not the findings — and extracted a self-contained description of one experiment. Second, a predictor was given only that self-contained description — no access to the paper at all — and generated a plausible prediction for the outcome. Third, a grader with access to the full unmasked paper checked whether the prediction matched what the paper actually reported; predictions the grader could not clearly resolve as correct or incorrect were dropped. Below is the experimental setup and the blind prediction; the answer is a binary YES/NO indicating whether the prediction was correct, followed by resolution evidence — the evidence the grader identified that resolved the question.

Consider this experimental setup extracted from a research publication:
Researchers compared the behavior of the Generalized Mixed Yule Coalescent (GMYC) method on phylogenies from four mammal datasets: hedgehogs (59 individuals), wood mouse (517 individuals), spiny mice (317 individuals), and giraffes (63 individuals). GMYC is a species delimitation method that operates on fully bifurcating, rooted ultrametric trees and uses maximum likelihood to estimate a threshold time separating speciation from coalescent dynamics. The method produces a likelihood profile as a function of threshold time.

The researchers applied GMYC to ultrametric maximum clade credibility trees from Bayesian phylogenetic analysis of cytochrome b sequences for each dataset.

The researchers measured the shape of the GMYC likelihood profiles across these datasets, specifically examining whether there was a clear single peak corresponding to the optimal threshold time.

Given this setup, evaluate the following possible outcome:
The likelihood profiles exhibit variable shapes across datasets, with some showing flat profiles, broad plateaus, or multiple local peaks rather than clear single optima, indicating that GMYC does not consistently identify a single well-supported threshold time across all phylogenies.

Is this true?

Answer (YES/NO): YES